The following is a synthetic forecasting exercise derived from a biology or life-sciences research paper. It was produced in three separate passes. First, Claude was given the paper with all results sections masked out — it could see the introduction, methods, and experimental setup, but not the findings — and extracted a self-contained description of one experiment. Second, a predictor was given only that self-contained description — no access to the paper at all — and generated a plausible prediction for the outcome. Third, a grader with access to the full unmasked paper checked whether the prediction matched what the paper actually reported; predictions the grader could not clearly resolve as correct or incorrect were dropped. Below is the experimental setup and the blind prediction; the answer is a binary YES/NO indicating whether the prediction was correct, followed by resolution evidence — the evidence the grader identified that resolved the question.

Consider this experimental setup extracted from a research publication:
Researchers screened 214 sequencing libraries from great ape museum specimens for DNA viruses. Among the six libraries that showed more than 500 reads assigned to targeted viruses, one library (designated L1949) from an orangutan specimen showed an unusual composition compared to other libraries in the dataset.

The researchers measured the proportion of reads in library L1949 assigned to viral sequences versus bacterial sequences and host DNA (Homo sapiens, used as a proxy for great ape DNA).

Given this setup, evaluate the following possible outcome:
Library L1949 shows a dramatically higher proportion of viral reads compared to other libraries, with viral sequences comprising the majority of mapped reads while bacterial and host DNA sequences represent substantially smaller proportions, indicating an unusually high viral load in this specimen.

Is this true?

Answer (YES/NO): NO